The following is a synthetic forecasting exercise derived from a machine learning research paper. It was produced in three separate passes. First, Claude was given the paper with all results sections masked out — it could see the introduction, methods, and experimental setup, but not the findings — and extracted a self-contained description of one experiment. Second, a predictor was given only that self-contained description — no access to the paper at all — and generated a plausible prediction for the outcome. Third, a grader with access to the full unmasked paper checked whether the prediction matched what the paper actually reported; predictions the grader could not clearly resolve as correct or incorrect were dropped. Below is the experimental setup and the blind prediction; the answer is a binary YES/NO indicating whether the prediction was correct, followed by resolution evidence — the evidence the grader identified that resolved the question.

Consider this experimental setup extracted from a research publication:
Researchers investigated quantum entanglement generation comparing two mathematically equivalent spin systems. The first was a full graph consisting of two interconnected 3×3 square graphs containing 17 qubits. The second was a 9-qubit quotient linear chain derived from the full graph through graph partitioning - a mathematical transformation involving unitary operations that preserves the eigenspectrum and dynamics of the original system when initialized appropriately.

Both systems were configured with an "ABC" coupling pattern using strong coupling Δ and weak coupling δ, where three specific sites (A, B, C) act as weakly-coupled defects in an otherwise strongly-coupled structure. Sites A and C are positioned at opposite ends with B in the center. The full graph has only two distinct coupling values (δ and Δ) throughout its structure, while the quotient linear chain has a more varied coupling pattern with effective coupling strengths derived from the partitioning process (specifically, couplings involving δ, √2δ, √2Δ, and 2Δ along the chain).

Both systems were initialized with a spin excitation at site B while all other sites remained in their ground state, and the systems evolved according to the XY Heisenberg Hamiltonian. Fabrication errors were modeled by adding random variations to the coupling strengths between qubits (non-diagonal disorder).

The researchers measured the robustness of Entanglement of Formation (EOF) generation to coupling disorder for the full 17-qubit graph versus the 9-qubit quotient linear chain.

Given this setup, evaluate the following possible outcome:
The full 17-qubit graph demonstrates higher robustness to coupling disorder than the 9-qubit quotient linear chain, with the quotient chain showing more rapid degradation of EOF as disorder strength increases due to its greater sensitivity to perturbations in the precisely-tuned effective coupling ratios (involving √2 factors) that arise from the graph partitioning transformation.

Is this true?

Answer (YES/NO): NO